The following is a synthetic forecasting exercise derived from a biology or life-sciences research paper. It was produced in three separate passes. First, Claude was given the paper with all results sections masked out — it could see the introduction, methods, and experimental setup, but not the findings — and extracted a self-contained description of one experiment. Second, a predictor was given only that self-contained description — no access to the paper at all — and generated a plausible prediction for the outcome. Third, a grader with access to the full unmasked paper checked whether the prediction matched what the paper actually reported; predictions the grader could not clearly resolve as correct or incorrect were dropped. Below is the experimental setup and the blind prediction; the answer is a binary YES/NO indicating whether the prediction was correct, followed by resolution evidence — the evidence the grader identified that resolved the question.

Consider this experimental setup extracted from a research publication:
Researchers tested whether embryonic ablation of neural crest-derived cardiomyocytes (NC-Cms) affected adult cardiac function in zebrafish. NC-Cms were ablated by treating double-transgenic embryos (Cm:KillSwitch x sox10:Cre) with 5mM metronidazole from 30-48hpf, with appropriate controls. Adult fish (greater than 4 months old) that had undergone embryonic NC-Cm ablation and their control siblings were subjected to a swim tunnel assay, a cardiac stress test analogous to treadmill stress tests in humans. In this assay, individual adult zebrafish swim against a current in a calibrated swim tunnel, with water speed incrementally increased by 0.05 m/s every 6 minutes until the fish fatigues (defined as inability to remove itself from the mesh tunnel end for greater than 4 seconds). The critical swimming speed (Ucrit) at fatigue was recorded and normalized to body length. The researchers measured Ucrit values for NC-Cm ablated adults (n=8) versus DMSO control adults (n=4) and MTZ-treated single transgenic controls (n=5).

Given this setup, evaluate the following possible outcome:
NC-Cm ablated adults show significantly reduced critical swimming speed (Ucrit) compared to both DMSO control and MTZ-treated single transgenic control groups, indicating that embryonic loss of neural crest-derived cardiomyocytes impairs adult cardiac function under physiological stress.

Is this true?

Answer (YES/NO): YES